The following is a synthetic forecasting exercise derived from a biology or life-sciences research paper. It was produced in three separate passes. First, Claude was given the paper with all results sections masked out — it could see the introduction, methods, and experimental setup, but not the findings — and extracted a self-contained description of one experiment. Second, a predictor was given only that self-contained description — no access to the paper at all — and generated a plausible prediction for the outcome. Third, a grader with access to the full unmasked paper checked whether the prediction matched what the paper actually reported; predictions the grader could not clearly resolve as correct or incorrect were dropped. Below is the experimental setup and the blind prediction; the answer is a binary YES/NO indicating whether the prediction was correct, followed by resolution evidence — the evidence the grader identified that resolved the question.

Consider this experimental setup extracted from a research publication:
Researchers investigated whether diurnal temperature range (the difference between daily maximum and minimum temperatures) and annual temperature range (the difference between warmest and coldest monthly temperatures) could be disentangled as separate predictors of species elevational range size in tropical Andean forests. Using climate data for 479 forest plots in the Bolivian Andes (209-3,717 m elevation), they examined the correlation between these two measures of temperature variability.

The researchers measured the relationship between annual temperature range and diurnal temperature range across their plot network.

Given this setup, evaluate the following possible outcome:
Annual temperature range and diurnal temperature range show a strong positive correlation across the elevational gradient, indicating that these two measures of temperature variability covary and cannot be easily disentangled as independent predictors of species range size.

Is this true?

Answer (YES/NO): YES